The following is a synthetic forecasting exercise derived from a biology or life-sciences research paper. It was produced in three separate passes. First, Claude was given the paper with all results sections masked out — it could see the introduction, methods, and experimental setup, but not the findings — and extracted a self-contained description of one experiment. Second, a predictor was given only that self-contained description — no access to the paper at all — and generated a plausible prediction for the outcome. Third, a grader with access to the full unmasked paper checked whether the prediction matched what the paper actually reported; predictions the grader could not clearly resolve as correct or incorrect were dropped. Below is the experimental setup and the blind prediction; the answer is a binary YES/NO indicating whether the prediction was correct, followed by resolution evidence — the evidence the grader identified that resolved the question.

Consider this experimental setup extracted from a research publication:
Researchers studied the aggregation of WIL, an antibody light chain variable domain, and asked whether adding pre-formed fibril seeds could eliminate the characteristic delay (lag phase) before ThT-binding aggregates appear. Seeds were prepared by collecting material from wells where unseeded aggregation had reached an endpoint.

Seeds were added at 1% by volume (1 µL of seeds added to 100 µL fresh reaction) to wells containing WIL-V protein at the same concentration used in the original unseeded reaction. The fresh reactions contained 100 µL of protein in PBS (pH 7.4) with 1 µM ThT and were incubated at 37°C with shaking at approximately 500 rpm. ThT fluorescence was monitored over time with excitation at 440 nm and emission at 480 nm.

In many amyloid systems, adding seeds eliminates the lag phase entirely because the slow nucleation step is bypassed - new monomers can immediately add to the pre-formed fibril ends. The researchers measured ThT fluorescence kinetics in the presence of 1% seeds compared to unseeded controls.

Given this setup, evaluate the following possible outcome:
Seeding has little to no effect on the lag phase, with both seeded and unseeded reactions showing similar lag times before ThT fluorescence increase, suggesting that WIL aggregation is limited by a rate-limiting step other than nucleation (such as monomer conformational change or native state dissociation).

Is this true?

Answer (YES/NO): NO